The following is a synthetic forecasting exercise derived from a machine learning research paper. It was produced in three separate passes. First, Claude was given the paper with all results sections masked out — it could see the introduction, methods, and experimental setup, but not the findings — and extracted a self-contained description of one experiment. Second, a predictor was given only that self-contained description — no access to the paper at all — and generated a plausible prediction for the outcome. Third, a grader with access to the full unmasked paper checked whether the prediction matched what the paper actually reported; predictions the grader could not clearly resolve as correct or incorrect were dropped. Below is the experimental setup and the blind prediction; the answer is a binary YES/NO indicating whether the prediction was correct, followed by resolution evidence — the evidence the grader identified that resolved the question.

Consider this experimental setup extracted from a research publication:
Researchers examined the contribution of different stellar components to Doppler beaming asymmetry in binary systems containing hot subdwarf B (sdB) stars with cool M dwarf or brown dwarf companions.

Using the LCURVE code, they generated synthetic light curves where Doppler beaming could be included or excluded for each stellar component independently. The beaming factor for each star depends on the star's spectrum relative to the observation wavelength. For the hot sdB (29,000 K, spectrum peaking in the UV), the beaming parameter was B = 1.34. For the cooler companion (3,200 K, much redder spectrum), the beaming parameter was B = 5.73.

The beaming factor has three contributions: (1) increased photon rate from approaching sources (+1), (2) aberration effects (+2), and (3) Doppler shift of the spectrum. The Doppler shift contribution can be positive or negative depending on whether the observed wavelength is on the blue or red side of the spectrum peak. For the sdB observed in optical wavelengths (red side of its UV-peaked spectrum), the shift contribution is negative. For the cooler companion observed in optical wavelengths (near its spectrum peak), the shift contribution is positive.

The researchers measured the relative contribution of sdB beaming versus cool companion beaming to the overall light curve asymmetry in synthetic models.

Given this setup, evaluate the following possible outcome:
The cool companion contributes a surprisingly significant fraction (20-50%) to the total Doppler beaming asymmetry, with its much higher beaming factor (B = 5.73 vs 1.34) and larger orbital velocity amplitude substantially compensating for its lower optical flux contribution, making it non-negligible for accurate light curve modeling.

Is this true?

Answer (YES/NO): NO